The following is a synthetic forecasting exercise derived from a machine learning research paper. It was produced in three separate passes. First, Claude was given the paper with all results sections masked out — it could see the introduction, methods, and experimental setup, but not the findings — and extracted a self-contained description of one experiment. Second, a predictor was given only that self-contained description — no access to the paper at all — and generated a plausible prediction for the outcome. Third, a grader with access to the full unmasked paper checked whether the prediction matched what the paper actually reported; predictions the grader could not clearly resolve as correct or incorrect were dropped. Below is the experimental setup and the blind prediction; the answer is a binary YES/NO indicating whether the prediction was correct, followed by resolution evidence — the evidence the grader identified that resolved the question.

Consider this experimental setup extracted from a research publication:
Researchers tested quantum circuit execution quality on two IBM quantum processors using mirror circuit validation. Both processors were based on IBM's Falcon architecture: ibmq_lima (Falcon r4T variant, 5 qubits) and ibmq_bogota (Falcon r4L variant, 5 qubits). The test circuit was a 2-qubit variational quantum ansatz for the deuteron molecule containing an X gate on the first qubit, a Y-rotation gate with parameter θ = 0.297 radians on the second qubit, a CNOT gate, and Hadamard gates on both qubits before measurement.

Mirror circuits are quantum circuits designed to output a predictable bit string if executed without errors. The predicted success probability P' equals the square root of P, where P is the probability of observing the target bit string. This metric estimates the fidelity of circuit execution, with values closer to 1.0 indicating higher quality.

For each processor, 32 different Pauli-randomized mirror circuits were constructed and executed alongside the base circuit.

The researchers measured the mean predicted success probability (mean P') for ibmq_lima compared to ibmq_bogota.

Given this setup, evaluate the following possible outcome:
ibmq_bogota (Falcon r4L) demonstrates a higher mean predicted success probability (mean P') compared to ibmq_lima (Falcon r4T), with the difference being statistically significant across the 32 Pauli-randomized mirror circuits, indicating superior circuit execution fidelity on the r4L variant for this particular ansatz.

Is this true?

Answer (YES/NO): NO